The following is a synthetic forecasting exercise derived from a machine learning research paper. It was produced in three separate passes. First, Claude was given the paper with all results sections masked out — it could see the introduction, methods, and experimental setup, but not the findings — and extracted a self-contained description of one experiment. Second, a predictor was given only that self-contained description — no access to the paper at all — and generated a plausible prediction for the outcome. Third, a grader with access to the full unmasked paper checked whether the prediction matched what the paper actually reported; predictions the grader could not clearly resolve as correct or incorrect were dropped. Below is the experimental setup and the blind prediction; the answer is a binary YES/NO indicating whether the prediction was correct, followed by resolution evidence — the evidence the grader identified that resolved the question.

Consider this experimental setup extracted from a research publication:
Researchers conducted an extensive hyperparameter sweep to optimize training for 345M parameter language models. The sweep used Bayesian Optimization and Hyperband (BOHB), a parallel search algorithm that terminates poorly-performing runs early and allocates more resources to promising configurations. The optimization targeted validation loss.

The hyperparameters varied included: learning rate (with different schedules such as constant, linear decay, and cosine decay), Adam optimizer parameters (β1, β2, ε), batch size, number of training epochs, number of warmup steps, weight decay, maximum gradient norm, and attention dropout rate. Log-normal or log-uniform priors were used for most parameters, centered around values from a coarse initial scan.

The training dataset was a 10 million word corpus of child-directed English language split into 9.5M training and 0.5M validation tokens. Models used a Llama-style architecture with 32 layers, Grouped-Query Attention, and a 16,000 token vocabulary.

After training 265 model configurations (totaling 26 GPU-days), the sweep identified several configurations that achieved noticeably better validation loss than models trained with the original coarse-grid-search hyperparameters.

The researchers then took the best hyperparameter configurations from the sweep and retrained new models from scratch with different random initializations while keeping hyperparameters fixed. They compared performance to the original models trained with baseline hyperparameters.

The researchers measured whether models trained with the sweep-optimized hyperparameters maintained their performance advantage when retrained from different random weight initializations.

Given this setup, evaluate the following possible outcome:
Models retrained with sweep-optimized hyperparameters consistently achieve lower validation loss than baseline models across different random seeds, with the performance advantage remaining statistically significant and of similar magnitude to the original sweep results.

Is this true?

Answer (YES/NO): NO